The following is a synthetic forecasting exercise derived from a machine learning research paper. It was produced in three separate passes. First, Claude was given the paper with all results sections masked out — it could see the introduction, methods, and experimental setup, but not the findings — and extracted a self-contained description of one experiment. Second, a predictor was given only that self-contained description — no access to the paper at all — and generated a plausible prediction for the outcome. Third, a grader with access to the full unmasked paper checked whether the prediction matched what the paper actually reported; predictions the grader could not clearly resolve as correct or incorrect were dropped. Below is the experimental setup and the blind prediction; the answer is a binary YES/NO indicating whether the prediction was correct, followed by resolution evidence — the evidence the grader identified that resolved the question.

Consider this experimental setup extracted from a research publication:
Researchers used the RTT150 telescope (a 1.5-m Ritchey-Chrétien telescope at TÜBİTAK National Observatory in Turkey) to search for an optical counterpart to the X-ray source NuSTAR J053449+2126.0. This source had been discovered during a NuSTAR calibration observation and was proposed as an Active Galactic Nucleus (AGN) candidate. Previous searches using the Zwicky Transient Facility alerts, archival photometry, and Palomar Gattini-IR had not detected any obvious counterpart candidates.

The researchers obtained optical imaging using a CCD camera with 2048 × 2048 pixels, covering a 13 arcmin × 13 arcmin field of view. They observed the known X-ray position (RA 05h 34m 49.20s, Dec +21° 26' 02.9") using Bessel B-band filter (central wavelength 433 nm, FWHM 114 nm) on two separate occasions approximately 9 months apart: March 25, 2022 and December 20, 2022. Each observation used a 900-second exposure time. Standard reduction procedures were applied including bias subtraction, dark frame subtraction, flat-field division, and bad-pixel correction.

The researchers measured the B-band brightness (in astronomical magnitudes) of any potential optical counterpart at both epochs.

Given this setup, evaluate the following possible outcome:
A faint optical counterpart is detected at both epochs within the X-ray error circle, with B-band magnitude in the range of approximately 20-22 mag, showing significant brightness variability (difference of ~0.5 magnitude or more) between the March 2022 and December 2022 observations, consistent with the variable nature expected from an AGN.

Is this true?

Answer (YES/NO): NO